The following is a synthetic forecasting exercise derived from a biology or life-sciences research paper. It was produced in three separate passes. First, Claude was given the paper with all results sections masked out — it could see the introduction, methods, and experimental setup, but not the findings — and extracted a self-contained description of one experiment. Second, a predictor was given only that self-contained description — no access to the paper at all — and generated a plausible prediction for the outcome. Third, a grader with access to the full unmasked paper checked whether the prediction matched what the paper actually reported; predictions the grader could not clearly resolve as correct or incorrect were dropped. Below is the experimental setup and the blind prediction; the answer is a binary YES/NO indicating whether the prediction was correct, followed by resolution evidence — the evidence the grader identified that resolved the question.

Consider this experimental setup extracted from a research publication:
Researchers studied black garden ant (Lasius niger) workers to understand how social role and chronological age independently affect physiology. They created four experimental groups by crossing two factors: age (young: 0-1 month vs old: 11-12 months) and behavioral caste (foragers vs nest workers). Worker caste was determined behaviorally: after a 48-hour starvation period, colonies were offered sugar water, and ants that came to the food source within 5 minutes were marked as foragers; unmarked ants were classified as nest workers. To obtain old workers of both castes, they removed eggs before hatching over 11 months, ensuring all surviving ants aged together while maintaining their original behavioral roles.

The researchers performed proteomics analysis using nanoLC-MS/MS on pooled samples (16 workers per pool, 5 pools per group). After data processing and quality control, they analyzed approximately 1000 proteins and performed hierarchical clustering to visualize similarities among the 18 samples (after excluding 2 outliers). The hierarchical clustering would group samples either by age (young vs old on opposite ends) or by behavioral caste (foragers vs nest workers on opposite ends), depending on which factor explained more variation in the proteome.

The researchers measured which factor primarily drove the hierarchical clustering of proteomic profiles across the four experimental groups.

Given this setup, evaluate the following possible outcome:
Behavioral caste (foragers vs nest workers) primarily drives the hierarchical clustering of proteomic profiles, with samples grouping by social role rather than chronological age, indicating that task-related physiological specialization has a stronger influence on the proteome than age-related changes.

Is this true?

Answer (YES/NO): NO